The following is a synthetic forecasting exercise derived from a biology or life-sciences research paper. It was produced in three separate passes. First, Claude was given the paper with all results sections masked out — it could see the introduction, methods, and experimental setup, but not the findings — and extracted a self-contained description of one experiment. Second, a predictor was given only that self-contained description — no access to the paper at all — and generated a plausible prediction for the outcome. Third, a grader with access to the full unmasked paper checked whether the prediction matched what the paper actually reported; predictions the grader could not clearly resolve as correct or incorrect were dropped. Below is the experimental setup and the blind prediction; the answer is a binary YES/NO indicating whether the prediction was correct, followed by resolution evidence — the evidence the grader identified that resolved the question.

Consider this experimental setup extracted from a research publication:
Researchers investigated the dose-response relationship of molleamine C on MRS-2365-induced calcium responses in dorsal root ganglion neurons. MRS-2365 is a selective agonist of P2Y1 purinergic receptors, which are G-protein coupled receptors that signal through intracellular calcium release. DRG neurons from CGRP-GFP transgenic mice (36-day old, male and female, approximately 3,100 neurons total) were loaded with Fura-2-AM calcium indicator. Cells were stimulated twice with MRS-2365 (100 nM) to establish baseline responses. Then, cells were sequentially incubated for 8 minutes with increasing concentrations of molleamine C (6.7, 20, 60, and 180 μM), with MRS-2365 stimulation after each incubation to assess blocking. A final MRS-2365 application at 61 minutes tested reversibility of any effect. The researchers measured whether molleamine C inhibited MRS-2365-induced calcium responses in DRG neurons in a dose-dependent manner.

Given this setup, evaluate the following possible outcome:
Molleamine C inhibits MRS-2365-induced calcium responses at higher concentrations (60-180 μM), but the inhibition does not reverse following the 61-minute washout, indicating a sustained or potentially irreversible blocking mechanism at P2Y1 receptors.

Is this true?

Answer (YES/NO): NO